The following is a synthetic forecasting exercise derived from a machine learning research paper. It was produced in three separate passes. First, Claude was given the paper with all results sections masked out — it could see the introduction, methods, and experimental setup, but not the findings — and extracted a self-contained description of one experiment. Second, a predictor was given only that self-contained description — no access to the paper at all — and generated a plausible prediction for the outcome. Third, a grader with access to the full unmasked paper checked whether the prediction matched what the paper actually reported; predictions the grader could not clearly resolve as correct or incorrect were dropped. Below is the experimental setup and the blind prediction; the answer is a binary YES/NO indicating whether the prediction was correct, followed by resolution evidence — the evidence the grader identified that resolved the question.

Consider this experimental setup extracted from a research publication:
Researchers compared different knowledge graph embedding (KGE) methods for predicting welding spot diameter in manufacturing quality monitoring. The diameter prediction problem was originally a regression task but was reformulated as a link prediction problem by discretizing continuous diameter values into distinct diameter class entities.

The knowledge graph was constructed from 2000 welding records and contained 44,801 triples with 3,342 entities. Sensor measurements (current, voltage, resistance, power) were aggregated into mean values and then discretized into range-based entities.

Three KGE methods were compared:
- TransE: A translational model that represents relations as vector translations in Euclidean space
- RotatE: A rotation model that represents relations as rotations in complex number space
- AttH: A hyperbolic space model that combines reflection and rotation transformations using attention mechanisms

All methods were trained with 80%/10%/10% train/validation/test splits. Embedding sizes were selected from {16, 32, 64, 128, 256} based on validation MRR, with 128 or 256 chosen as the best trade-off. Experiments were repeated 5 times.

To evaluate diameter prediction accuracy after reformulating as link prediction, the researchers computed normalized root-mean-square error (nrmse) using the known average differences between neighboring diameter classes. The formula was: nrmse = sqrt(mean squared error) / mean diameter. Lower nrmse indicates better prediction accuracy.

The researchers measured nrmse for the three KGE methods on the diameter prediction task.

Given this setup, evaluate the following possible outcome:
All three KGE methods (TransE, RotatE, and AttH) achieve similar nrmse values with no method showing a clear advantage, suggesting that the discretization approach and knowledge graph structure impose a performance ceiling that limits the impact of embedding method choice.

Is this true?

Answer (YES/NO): NO